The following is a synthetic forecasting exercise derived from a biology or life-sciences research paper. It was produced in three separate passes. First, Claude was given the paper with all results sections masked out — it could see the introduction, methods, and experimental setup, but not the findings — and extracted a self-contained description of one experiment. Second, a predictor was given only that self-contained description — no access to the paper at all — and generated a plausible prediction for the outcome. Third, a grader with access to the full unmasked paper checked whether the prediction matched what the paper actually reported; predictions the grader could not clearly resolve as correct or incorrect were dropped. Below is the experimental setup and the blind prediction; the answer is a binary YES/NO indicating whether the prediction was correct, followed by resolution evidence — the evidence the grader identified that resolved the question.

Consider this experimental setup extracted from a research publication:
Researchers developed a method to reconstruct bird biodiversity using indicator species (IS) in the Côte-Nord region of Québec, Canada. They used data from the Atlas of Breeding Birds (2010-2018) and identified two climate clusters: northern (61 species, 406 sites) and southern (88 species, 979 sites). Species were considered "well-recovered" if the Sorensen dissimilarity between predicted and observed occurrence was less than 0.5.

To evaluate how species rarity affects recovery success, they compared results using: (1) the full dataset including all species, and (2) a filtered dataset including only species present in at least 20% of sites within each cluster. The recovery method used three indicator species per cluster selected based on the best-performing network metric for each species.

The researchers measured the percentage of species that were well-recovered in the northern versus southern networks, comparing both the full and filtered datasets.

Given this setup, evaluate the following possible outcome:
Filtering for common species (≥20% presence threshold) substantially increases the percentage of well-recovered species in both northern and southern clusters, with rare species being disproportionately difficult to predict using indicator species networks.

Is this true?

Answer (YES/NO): YES